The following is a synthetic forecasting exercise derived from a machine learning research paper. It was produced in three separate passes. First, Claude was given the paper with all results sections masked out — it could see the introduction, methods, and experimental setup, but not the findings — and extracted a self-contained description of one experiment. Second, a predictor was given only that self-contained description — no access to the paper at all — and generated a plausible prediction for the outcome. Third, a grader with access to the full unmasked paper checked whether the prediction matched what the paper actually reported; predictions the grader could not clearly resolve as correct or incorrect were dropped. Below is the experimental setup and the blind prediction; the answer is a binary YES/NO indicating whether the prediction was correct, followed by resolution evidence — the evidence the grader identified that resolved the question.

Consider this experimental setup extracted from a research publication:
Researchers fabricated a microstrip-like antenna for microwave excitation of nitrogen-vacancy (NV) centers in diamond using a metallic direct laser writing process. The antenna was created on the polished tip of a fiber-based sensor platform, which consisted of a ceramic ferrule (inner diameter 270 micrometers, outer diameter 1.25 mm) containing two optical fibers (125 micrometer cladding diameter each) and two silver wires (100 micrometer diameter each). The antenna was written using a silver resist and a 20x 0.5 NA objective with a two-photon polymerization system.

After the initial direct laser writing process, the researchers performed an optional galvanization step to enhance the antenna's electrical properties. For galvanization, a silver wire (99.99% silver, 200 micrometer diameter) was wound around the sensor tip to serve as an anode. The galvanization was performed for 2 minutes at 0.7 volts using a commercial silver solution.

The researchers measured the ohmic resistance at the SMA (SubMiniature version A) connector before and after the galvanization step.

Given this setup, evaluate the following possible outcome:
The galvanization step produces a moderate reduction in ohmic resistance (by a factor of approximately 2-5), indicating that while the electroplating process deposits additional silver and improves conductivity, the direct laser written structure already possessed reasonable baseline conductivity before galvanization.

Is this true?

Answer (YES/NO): NO